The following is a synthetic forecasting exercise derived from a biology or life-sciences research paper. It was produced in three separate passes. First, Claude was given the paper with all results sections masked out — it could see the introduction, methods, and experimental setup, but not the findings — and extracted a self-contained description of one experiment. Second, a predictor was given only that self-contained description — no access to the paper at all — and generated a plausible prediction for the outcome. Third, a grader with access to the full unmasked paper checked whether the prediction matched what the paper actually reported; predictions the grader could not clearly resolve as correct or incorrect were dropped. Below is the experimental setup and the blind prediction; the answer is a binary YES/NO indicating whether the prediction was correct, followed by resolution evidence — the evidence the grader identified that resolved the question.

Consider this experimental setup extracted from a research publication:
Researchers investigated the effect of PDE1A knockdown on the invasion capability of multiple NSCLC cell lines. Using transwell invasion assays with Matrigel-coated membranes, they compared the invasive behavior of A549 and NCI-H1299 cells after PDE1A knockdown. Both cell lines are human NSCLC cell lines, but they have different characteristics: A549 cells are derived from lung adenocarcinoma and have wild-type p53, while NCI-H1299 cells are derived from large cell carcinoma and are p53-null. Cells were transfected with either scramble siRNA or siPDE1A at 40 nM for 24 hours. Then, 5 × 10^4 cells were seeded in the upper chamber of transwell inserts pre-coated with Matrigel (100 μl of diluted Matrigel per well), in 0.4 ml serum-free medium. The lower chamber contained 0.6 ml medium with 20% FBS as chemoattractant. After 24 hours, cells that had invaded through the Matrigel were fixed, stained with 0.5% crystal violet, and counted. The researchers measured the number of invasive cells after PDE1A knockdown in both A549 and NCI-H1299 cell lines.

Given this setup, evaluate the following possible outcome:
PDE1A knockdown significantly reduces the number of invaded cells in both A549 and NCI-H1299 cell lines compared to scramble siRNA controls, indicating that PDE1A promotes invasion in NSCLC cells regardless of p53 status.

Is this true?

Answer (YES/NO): YES